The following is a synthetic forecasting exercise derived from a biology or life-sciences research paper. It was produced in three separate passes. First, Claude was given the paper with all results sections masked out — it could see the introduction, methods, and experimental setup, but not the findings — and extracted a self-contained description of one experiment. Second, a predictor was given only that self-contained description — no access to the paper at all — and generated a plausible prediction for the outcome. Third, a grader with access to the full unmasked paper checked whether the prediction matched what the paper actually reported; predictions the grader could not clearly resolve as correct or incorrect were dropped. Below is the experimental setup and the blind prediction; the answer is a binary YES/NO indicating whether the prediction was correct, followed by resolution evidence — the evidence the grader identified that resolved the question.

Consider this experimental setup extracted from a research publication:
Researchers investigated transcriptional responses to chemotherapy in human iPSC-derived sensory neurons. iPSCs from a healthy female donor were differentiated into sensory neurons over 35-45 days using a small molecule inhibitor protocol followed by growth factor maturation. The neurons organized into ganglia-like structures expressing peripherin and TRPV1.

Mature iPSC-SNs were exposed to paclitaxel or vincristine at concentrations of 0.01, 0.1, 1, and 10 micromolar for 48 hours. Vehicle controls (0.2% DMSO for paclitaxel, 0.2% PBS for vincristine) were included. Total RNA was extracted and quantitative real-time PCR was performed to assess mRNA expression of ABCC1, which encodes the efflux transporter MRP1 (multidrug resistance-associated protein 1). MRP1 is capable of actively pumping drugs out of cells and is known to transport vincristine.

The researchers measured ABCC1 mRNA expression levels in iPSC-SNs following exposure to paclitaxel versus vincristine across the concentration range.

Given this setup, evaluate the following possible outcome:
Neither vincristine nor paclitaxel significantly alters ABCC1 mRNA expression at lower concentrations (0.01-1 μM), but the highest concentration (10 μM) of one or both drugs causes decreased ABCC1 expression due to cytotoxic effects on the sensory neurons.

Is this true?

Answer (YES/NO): NO